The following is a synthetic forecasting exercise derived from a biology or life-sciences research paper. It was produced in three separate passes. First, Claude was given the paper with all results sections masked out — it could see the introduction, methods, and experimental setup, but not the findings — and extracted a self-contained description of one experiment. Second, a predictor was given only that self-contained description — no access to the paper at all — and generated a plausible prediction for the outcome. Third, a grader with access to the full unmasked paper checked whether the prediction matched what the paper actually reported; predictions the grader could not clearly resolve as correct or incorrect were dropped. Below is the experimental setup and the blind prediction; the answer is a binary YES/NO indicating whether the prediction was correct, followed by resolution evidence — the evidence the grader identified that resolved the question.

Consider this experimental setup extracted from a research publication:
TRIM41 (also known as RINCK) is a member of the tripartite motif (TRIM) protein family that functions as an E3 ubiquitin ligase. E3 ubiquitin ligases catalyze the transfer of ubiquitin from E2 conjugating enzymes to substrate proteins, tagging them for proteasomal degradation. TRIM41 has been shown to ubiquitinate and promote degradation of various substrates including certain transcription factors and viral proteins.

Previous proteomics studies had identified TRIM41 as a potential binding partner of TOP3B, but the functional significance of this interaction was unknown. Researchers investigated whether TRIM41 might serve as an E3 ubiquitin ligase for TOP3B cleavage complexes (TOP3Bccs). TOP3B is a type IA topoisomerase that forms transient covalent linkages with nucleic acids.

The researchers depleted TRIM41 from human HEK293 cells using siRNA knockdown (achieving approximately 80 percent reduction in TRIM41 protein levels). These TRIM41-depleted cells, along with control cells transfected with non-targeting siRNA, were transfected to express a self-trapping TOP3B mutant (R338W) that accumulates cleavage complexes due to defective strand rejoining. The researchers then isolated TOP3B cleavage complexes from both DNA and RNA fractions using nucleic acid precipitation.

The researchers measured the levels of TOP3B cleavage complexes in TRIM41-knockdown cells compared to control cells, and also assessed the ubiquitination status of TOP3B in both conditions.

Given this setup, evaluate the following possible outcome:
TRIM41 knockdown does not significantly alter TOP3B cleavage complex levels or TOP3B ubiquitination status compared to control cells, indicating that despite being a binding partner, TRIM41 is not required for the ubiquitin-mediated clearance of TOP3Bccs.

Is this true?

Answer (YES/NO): NO